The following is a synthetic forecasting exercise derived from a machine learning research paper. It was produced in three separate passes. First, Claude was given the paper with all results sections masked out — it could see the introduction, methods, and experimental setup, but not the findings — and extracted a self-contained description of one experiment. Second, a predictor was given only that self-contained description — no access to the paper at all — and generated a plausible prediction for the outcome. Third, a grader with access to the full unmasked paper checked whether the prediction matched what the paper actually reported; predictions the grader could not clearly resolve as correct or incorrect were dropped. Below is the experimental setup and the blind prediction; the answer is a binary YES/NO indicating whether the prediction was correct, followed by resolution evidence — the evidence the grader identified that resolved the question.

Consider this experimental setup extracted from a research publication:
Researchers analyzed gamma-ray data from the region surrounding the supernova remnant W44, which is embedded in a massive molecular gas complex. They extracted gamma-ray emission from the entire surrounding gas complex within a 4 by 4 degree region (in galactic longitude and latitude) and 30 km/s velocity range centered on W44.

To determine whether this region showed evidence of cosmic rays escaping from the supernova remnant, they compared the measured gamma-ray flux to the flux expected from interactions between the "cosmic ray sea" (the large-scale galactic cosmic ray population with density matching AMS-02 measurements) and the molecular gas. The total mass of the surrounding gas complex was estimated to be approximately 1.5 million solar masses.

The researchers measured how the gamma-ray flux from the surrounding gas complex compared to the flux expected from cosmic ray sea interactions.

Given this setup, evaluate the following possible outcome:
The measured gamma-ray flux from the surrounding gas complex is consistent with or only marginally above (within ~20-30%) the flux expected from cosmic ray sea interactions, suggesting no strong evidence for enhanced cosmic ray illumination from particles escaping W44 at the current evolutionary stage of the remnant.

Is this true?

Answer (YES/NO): NO